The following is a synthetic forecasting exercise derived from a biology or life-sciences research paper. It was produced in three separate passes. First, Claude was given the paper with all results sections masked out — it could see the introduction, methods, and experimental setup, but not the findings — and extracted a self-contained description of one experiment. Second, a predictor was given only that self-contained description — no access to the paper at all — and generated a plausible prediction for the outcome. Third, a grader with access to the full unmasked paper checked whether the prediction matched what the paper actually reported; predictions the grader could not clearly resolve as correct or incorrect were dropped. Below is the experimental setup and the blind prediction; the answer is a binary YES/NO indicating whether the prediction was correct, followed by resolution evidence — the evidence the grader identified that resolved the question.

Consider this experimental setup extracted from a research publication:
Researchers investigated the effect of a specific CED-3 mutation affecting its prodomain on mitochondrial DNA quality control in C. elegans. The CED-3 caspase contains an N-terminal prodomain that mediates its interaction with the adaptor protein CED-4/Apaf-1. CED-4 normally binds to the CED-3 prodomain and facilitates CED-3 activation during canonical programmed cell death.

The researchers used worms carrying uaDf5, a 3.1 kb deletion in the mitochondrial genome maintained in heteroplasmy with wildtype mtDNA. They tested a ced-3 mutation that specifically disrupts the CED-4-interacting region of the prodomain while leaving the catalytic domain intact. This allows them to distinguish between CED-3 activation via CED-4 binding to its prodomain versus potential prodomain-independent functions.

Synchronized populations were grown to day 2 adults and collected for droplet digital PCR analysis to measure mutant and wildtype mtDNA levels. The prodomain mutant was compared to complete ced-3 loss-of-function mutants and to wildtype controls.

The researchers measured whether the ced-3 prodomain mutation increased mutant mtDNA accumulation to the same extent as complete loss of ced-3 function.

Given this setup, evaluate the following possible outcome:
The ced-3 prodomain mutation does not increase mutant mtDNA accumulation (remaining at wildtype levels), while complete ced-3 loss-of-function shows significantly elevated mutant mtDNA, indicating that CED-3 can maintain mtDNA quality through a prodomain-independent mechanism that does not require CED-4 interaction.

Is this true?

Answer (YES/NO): NO